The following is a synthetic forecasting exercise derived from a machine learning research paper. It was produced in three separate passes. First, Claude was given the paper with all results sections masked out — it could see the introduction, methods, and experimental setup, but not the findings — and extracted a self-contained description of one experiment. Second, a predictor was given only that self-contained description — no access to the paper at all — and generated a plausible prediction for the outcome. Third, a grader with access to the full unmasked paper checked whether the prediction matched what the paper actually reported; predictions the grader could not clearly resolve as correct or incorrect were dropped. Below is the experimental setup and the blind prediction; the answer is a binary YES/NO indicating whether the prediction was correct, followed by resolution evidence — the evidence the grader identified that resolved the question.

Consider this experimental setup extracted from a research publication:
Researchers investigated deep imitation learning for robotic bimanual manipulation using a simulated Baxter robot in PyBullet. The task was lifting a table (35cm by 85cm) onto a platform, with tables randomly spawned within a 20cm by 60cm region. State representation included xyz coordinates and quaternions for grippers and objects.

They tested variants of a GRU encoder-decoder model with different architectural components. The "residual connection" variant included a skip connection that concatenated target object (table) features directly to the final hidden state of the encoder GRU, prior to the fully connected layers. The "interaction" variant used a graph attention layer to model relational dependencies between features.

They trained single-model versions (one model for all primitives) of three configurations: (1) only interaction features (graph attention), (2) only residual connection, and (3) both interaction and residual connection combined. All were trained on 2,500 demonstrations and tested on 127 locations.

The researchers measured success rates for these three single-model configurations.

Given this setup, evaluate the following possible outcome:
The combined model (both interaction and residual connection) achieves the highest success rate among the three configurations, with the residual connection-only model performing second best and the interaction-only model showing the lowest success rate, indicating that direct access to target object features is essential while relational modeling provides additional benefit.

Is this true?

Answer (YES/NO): NO